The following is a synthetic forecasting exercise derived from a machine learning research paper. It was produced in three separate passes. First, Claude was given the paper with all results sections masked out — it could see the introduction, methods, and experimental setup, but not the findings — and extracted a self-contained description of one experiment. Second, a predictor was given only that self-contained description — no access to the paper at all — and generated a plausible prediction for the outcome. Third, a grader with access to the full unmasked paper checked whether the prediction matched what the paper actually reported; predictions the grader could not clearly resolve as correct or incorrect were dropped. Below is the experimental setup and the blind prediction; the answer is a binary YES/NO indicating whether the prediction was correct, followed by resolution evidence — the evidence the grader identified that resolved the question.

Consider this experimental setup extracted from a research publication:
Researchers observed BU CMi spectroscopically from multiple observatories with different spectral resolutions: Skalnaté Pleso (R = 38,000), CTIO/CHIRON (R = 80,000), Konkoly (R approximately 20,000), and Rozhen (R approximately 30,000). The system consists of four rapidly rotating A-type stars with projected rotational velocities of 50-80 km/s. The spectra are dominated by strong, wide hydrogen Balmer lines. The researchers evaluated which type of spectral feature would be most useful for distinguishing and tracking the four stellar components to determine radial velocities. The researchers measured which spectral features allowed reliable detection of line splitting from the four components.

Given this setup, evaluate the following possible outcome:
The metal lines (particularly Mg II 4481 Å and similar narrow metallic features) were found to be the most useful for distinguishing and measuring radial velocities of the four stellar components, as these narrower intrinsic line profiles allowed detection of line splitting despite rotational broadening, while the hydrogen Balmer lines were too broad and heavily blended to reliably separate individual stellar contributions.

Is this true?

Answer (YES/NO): YES